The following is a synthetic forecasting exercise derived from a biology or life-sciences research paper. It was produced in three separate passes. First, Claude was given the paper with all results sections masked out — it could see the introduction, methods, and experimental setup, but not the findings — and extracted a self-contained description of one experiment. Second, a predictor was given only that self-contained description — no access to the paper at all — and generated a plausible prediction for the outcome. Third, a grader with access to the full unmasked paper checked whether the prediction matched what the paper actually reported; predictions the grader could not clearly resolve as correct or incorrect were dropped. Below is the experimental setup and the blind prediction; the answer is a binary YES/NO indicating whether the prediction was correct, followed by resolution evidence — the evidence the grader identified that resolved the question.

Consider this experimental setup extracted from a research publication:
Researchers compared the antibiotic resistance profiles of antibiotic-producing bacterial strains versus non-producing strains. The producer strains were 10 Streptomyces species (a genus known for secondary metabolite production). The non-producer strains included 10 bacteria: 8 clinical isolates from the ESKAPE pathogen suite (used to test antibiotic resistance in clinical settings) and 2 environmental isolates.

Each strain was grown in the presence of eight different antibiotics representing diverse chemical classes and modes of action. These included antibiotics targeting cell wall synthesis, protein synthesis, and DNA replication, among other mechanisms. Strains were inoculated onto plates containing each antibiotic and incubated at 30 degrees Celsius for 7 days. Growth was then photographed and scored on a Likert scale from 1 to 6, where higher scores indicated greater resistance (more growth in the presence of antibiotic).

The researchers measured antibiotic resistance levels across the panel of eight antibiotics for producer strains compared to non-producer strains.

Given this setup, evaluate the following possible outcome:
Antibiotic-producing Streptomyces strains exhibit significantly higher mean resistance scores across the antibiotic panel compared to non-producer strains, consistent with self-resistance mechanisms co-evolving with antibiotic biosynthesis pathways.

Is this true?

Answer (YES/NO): YES